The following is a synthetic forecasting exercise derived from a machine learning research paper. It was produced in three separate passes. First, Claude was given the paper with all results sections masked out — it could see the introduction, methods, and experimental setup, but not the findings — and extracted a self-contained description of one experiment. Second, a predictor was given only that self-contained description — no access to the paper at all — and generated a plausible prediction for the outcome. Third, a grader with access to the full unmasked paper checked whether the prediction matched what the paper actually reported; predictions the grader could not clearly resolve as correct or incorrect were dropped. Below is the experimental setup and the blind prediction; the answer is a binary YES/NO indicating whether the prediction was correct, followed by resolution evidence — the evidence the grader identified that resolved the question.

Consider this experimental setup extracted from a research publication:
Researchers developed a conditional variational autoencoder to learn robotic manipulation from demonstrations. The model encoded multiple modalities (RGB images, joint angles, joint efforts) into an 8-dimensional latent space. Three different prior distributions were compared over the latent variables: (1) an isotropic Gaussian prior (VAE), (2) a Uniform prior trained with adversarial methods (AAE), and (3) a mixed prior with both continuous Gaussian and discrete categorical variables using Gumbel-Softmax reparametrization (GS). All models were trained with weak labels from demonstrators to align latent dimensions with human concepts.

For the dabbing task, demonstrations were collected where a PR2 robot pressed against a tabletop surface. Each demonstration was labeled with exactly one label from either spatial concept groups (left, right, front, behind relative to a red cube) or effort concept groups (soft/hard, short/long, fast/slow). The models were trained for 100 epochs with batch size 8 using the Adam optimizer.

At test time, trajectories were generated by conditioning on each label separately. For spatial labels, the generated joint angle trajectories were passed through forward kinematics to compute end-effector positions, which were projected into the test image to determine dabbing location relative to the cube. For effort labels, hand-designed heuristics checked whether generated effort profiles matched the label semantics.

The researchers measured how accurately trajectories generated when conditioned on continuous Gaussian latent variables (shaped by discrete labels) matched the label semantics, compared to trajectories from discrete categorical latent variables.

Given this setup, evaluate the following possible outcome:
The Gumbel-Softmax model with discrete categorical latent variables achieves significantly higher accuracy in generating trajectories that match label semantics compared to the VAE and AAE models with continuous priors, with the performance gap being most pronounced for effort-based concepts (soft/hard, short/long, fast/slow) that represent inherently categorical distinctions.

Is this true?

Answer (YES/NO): NO